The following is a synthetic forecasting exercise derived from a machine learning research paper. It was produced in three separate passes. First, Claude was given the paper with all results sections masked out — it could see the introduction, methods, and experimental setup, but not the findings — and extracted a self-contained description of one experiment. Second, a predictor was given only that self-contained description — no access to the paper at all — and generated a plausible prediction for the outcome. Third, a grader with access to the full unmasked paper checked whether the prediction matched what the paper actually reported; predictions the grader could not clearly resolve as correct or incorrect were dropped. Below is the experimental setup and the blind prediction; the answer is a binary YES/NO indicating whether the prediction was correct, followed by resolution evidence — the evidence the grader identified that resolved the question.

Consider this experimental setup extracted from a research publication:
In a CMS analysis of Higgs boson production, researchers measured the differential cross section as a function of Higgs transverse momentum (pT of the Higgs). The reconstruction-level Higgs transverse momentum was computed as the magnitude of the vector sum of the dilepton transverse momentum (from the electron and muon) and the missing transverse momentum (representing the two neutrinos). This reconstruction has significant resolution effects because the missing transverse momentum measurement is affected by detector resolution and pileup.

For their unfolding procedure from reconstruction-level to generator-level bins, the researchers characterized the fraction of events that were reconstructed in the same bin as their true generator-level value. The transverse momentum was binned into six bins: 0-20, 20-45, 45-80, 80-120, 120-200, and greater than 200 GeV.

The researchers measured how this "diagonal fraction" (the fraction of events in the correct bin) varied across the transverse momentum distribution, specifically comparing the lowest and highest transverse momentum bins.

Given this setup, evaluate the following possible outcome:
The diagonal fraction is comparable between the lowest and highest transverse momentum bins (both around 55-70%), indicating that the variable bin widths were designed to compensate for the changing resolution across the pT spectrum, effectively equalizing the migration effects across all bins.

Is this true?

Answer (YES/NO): NO